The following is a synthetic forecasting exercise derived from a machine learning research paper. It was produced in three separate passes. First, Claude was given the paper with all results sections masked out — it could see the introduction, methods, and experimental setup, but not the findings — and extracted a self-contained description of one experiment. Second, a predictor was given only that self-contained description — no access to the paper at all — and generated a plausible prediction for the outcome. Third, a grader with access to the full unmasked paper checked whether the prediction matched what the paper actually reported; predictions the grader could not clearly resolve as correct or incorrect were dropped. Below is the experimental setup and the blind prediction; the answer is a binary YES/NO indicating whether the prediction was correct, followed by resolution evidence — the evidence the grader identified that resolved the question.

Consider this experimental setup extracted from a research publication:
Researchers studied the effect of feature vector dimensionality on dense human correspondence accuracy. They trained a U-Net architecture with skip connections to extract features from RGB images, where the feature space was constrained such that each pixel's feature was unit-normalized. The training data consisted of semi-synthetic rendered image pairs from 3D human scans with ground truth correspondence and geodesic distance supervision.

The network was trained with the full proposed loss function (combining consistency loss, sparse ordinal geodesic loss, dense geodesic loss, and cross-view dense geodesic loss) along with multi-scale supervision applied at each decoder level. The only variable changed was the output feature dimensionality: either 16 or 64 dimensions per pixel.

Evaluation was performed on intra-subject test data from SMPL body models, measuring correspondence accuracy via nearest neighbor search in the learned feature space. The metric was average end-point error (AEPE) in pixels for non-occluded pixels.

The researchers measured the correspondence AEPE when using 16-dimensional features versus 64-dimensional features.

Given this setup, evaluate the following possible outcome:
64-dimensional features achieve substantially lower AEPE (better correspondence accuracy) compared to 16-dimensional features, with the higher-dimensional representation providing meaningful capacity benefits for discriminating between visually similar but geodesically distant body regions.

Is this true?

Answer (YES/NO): NO